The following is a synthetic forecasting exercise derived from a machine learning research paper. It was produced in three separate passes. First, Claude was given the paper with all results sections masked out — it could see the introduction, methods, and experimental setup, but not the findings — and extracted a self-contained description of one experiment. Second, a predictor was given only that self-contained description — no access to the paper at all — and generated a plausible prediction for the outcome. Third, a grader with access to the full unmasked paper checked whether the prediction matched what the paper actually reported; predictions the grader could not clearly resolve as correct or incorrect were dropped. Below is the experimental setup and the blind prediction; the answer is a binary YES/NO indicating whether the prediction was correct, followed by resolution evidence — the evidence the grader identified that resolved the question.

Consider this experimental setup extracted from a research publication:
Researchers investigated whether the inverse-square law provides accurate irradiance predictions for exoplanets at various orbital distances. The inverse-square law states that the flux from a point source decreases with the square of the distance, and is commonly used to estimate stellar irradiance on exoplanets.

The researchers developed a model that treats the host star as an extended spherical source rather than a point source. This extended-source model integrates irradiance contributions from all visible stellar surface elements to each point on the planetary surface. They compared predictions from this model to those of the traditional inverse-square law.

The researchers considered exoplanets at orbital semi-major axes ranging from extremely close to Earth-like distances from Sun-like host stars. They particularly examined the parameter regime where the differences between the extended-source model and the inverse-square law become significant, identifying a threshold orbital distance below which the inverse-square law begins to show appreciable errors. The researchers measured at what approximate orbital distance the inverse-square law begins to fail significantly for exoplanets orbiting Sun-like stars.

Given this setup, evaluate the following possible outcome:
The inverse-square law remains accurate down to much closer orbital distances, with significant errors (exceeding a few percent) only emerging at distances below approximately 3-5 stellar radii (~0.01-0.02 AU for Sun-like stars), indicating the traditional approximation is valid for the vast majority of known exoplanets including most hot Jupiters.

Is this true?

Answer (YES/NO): YES